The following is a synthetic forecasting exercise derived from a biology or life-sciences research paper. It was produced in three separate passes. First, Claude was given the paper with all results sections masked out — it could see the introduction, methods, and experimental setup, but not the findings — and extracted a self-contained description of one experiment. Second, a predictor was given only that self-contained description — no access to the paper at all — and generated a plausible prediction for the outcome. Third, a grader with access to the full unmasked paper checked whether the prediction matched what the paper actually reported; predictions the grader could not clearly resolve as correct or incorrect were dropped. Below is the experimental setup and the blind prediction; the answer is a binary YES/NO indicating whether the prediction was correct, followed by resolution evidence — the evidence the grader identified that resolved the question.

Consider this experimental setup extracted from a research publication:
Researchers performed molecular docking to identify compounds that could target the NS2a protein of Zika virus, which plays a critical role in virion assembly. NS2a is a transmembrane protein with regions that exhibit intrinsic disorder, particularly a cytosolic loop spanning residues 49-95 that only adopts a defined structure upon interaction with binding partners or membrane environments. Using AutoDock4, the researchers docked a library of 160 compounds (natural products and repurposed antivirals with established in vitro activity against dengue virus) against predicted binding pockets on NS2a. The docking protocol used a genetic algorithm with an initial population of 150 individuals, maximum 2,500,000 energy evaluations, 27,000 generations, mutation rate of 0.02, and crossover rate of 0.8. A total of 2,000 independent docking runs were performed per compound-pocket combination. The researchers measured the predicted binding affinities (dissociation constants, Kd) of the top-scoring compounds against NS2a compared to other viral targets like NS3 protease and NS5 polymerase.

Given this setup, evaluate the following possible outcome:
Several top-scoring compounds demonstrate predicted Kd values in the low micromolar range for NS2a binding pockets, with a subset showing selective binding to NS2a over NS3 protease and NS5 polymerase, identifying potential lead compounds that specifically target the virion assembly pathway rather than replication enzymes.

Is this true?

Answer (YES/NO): NO